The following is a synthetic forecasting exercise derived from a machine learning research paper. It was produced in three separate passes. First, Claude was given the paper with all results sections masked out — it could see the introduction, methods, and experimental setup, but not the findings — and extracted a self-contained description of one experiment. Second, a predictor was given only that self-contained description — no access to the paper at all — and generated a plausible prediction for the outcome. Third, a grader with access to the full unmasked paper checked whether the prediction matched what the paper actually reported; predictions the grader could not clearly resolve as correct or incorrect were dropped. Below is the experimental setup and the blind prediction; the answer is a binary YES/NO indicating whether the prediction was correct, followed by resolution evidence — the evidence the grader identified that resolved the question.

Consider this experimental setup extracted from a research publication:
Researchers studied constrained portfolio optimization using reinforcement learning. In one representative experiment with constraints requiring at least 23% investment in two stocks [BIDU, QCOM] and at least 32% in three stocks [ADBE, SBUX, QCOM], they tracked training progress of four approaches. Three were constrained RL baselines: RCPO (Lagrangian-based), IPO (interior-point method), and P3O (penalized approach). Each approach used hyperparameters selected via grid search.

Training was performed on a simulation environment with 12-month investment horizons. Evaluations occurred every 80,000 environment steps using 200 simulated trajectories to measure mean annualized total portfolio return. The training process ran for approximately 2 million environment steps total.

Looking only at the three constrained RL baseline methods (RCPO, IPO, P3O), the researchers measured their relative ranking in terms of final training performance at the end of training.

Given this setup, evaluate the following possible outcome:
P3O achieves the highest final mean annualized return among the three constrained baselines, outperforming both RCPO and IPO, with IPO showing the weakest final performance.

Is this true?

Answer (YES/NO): YES